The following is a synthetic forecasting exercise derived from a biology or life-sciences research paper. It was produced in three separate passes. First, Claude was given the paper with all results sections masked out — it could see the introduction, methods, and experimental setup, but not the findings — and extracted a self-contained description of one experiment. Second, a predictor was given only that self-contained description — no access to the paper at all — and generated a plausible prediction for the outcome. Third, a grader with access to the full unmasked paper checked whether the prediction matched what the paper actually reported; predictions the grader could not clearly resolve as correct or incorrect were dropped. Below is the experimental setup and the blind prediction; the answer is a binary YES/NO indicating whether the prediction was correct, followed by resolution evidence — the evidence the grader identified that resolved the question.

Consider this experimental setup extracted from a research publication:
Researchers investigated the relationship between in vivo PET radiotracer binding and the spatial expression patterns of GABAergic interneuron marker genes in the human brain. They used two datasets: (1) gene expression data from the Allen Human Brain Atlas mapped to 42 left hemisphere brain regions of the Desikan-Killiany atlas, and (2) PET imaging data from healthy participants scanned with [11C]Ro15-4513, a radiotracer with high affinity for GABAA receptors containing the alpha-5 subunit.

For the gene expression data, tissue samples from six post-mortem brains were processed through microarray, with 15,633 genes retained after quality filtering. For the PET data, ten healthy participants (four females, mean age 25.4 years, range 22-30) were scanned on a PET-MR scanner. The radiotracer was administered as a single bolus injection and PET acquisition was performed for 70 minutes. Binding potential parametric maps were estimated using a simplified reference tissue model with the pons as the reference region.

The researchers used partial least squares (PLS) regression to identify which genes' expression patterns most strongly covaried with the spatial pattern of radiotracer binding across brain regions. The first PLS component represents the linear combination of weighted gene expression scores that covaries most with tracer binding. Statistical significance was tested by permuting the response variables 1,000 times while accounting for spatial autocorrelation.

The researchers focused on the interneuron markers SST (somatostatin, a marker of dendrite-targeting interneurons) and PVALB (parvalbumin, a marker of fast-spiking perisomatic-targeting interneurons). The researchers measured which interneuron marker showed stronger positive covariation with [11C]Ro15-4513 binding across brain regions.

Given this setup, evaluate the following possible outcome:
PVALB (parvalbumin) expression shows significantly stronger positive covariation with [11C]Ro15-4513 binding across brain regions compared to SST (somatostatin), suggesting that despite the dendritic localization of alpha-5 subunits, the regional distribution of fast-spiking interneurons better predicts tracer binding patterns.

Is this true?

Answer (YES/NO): NO